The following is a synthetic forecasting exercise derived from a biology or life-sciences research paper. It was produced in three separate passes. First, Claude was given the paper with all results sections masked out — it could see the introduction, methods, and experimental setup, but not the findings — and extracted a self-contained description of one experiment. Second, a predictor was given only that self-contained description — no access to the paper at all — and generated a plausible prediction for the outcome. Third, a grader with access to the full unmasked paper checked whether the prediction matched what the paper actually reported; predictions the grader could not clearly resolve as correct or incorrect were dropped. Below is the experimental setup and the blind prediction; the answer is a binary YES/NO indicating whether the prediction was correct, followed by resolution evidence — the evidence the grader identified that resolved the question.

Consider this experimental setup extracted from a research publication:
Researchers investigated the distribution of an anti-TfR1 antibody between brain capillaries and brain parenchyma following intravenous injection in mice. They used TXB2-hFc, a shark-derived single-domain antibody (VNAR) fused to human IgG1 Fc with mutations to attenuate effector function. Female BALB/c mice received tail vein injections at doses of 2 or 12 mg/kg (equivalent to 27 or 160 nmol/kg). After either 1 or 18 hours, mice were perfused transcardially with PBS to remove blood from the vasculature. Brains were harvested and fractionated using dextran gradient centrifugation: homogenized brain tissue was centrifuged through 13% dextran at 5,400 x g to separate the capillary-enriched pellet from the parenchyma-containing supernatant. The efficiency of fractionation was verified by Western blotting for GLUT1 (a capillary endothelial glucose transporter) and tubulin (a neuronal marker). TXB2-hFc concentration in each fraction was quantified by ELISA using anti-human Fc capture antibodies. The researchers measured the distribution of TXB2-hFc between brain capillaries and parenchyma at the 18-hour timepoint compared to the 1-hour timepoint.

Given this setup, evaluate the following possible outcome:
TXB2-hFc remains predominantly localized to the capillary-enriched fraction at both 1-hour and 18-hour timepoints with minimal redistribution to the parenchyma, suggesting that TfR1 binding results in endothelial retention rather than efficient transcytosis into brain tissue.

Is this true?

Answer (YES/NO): NO